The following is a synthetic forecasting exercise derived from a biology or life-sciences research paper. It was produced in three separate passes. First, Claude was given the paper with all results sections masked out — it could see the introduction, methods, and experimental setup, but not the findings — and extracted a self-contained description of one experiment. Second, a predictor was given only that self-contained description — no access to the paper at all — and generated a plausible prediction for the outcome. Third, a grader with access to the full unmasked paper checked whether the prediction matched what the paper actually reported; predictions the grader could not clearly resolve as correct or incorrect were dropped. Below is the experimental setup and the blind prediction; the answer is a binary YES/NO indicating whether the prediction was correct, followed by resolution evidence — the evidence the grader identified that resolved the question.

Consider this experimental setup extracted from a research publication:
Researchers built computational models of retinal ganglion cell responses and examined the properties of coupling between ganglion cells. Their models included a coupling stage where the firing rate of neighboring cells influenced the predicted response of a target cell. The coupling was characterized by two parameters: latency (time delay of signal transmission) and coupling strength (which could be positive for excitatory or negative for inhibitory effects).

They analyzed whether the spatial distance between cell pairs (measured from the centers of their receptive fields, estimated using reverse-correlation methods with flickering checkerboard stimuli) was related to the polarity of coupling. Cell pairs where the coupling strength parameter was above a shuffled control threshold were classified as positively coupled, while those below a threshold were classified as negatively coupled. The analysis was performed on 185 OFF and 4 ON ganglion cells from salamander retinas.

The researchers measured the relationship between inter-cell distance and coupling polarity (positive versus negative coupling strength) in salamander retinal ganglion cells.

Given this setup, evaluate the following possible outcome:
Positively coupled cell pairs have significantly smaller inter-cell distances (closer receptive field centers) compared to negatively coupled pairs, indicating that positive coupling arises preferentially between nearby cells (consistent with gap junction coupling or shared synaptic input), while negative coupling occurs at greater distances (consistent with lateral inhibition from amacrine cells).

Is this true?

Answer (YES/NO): YES